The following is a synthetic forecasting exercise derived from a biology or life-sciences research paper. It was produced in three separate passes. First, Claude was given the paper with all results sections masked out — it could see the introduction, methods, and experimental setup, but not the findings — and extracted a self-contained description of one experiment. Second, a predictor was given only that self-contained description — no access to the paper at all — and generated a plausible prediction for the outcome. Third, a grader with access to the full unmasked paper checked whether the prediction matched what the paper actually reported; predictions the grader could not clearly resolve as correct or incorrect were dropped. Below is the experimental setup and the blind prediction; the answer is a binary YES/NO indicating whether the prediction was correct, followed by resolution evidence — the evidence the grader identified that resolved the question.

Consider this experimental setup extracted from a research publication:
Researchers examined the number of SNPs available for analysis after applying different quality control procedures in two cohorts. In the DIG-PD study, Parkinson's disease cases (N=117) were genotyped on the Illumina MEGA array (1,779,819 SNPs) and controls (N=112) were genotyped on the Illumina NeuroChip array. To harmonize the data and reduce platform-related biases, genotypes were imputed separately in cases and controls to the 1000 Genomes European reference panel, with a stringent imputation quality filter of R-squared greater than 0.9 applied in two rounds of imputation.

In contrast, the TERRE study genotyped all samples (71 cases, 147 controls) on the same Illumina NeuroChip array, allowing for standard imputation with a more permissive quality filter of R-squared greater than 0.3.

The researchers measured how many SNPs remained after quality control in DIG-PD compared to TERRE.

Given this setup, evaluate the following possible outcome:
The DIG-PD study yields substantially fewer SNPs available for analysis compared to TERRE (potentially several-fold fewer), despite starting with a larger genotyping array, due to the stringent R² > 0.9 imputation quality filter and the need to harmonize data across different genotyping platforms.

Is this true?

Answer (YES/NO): YES